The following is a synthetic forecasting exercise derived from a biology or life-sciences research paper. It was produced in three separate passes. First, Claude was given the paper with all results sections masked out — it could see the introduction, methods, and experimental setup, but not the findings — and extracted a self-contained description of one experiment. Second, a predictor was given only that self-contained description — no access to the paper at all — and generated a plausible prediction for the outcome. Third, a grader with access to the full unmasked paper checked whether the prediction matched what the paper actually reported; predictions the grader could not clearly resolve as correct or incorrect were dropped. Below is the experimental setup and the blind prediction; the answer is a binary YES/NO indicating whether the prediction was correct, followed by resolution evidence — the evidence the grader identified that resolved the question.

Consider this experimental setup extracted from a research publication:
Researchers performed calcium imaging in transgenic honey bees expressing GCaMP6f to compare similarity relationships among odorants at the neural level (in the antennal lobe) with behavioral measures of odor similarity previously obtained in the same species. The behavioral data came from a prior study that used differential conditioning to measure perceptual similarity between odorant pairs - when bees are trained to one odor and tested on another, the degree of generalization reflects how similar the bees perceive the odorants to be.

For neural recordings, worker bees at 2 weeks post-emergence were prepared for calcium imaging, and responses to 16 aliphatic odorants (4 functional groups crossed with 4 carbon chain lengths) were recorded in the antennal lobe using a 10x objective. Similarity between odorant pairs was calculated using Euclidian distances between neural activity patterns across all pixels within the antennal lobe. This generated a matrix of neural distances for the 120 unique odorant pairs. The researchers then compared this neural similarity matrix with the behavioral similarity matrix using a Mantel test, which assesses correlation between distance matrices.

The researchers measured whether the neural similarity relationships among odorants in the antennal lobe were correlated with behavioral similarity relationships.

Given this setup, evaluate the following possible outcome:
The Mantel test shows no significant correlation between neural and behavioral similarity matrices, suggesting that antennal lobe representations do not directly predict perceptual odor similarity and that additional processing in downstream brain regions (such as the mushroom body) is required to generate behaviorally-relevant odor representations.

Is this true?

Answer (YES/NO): NO